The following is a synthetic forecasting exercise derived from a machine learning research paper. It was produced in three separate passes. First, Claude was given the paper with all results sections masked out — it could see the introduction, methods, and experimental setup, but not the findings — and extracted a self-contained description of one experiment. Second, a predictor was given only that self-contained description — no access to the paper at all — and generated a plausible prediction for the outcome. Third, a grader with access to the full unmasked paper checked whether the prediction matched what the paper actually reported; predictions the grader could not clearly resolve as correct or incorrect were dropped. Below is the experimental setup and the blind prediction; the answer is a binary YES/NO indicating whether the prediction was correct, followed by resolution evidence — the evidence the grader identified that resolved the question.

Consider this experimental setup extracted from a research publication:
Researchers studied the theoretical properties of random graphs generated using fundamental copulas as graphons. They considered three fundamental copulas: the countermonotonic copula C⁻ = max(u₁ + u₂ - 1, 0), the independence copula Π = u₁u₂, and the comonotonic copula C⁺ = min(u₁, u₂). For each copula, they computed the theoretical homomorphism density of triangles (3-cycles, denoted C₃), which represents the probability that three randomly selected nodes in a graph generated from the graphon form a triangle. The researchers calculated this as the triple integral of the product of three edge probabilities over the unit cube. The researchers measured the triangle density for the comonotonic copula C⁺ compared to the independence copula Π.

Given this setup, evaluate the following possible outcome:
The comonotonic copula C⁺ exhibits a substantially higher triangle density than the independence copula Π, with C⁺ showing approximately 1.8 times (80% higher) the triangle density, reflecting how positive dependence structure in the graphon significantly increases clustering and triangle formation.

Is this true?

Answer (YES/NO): NO